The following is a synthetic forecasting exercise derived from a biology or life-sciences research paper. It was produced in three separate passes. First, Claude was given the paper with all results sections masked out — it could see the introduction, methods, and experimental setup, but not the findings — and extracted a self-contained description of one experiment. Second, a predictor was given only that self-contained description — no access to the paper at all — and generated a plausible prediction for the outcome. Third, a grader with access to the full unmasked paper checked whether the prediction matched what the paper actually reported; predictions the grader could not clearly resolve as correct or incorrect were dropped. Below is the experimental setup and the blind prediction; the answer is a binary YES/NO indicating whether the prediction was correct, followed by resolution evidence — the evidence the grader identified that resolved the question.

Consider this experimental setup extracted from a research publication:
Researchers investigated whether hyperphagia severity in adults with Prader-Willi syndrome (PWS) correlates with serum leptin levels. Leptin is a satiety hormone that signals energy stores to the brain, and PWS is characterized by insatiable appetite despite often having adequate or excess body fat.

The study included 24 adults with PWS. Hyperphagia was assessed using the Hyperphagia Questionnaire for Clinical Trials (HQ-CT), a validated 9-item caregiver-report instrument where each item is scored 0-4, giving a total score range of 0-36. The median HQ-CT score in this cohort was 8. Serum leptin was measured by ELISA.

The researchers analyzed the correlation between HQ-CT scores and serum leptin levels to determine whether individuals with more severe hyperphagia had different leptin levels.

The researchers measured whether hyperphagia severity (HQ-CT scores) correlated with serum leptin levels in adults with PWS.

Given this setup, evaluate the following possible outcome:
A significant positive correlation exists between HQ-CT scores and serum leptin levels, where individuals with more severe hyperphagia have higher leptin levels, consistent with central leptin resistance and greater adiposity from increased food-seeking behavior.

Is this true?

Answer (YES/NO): NO